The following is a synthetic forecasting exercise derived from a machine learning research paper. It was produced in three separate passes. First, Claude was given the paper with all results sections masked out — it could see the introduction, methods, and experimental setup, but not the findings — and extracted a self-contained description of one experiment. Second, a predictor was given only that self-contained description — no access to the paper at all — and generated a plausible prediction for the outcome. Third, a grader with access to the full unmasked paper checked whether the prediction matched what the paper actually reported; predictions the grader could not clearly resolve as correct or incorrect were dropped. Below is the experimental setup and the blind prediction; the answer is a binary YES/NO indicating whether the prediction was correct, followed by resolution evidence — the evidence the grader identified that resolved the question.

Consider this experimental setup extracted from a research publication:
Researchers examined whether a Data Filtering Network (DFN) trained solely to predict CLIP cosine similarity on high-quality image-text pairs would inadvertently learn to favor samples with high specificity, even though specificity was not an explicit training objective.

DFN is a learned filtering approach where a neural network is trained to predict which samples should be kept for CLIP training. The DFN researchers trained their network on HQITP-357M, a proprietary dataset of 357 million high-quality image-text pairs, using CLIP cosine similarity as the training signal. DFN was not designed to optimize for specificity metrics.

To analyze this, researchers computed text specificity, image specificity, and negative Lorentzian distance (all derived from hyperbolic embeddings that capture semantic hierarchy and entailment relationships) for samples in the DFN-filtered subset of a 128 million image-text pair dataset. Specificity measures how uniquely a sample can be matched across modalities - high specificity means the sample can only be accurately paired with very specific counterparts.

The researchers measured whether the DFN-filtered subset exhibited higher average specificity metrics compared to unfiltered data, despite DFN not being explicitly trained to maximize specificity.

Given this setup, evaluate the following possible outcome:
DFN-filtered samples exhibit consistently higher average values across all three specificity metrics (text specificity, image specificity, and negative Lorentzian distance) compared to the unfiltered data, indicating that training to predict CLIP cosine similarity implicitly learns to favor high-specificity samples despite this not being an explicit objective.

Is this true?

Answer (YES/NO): YES